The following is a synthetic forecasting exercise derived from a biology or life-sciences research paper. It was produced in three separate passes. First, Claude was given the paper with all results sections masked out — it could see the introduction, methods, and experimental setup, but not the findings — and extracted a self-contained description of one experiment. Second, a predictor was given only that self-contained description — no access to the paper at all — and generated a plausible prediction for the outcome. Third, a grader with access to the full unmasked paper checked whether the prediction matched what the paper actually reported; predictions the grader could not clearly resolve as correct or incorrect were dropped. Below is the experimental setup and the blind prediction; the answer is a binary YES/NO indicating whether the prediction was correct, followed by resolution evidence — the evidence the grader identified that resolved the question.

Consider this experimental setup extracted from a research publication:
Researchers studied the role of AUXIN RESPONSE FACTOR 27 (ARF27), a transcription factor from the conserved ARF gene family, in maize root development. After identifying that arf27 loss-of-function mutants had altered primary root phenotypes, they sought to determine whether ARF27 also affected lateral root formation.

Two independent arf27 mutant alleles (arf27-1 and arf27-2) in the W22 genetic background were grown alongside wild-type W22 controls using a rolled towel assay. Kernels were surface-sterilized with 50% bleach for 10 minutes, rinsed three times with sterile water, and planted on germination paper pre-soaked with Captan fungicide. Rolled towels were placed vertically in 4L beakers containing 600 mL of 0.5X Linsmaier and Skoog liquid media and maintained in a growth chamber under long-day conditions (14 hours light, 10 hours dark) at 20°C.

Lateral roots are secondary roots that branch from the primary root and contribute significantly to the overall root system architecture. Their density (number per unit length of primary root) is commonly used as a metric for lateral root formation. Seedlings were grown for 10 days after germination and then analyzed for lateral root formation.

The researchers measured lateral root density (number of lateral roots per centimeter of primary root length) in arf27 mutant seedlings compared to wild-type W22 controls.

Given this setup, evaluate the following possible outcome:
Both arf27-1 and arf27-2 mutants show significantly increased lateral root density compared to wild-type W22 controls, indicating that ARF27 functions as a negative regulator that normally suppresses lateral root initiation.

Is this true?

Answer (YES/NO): NO